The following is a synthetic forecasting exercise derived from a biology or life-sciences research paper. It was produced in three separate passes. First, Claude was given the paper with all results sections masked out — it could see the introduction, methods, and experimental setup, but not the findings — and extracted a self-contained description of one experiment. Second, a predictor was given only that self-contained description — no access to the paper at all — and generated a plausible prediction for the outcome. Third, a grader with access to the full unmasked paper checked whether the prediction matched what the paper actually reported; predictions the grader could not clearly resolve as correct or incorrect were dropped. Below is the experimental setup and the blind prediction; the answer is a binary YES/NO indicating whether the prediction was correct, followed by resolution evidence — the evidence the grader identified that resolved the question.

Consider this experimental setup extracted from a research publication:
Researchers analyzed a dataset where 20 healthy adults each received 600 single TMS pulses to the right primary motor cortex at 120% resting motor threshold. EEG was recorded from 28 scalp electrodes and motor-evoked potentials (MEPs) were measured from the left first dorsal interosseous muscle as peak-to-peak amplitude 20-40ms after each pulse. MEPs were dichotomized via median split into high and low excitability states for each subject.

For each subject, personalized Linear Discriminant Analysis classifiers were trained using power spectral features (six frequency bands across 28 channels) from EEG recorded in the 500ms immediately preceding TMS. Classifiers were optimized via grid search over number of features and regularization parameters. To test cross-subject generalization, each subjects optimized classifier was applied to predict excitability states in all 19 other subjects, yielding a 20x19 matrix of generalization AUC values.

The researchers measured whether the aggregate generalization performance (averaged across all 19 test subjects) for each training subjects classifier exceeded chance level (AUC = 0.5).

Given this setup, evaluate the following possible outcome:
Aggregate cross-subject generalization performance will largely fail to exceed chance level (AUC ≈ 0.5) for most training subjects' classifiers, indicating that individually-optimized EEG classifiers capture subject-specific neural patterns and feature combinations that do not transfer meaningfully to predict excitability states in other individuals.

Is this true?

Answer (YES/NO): YES